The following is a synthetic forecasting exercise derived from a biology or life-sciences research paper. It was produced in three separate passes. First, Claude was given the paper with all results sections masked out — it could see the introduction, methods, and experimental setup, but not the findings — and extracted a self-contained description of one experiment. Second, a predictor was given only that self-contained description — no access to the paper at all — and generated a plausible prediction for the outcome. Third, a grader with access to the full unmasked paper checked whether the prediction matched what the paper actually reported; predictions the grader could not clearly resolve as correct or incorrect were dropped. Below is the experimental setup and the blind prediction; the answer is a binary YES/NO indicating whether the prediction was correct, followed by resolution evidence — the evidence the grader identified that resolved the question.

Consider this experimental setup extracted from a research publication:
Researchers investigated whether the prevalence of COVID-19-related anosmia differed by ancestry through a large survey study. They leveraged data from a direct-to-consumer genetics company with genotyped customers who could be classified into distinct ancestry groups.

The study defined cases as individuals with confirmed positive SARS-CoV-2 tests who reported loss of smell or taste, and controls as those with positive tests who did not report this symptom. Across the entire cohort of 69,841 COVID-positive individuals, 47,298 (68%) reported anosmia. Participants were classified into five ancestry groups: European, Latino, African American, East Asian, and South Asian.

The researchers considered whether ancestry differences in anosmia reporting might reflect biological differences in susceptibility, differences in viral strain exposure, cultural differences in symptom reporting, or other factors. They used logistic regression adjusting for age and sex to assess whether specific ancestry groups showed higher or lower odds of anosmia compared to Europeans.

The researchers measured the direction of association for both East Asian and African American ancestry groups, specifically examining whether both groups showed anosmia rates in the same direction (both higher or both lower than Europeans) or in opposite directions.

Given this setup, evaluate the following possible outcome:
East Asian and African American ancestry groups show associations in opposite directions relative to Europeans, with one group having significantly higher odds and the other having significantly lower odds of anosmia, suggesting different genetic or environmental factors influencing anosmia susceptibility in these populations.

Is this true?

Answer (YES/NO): NO